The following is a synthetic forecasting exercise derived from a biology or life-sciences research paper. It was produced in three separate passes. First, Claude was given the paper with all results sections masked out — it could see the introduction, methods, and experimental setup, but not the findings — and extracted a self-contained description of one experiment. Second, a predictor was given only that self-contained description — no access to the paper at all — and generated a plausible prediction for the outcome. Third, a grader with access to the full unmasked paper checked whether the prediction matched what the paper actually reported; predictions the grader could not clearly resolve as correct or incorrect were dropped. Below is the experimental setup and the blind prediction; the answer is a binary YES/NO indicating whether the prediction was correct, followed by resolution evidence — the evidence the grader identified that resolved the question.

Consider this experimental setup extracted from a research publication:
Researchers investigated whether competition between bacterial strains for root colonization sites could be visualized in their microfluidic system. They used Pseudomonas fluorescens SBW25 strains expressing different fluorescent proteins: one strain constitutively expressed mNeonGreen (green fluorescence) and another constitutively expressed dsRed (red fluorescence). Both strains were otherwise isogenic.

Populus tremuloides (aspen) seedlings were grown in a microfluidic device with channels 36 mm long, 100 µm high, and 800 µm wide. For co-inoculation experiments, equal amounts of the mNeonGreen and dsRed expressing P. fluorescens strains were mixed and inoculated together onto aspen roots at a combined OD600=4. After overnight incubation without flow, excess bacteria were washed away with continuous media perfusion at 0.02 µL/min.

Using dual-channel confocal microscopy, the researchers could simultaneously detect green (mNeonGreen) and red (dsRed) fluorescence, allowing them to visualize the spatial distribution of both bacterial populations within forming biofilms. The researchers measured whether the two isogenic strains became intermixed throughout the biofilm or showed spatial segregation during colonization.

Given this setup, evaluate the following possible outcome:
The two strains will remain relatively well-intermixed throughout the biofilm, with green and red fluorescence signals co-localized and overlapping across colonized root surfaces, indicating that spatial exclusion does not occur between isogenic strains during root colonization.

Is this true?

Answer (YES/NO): NO